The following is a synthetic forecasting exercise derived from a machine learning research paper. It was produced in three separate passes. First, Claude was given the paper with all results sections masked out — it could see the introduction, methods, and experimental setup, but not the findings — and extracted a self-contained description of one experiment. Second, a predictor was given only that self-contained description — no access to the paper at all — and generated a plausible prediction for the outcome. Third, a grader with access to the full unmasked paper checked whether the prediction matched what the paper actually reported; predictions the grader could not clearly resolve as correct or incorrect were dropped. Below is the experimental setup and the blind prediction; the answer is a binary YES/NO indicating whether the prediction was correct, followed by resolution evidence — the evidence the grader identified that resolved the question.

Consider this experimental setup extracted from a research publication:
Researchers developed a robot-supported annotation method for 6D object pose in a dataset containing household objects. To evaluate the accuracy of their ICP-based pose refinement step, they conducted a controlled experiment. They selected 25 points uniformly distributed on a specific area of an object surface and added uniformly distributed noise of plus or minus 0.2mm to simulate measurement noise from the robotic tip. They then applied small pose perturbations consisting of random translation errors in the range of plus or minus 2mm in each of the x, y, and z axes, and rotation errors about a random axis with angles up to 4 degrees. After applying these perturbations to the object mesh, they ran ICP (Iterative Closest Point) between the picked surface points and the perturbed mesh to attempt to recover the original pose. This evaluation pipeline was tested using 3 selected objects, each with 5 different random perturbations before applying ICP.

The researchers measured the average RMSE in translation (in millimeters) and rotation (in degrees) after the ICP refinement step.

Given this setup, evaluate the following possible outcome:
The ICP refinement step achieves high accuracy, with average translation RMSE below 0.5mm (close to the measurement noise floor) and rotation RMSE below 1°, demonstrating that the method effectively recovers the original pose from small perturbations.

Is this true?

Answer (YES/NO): YES